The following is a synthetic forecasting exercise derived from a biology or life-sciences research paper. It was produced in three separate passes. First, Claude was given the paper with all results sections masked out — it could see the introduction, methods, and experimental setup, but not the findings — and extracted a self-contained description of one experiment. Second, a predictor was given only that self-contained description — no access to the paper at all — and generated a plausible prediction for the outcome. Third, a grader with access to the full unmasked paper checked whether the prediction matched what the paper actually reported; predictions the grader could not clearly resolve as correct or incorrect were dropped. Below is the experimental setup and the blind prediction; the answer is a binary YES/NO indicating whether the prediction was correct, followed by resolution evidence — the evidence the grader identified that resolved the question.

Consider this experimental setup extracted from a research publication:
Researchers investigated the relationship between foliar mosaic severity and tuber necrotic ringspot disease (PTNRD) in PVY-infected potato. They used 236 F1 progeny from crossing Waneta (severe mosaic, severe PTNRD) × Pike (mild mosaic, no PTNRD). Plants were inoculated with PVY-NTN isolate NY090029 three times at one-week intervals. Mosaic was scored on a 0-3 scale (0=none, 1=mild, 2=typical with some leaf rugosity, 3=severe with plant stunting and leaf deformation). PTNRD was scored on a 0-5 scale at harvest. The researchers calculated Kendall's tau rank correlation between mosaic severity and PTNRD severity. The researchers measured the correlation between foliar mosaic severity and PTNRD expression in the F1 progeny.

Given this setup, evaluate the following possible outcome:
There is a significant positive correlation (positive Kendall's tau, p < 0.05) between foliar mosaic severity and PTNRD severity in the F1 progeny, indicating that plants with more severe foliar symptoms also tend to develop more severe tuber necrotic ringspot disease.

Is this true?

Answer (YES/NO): NO